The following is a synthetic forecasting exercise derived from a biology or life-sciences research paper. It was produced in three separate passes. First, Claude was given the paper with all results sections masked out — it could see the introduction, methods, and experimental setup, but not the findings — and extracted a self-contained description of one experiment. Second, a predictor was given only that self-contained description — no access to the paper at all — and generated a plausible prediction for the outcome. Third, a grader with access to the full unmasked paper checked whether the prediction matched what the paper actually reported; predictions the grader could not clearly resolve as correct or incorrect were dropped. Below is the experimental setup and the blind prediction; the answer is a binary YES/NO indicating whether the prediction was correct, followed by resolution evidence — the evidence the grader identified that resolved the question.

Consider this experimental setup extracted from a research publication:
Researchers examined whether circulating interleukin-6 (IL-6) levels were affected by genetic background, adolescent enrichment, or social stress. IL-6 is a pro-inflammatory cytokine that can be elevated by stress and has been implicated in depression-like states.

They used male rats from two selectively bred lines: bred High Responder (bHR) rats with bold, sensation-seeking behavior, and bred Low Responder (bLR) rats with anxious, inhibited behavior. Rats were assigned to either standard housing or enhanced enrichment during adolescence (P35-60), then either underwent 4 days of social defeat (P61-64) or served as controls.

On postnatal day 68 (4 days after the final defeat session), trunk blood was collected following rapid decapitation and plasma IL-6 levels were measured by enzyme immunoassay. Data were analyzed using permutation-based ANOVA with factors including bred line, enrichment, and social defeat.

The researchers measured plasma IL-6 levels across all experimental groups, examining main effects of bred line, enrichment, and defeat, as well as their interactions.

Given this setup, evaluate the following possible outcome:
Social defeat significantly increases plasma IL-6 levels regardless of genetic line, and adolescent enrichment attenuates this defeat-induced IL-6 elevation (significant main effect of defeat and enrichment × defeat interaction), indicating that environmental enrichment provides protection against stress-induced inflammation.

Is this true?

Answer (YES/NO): NO